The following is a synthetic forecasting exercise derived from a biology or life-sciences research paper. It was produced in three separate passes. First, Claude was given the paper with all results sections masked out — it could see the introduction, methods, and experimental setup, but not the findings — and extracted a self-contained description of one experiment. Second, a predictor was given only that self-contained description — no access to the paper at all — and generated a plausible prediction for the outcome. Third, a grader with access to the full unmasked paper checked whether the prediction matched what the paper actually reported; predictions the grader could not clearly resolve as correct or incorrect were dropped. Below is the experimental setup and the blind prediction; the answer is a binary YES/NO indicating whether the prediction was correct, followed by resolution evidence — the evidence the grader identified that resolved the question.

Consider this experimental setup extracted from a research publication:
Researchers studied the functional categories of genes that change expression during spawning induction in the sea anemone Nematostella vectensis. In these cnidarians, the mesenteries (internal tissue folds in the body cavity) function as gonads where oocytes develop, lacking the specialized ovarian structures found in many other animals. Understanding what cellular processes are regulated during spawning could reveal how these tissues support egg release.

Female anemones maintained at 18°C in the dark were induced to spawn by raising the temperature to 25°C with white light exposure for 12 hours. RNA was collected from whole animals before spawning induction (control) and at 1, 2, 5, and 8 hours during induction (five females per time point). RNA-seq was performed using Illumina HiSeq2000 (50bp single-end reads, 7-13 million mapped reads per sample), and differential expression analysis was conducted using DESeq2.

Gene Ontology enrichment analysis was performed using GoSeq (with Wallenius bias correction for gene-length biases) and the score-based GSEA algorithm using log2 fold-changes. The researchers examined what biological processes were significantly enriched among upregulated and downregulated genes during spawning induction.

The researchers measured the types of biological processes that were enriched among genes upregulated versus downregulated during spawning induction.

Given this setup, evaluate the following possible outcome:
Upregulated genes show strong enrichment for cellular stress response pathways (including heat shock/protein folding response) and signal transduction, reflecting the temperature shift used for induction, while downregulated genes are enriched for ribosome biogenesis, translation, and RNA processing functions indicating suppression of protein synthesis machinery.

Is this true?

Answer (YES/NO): NO